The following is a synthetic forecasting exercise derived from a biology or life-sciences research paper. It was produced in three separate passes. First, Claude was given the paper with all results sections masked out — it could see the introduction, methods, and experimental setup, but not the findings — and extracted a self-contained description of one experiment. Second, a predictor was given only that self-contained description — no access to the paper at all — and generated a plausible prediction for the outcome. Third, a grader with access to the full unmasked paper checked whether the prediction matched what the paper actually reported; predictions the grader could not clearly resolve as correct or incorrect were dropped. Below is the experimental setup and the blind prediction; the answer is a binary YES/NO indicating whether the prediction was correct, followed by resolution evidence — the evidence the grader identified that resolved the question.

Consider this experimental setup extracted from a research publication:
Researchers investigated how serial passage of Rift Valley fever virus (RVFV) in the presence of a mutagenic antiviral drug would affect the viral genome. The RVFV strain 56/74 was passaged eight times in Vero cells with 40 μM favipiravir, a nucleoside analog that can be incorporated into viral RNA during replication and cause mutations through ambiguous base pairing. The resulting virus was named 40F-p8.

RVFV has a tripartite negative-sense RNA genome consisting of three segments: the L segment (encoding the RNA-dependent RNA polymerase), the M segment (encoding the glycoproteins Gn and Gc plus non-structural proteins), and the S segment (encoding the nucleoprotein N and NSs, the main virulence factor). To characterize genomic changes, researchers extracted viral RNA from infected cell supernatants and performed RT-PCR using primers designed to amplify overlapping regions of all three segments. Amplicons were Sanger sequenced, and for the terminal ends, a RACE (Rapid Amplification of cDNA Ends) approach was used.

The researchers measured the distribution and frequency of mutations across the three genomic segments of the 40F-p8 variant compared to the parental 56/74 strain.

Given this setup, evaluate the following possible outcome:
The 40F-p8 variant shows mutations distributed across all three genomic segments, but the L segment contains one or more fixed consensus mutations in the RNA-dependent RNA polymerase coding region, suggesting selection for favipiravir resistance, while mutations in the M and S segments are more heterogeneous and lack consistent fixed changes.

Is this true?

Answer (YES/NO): NO